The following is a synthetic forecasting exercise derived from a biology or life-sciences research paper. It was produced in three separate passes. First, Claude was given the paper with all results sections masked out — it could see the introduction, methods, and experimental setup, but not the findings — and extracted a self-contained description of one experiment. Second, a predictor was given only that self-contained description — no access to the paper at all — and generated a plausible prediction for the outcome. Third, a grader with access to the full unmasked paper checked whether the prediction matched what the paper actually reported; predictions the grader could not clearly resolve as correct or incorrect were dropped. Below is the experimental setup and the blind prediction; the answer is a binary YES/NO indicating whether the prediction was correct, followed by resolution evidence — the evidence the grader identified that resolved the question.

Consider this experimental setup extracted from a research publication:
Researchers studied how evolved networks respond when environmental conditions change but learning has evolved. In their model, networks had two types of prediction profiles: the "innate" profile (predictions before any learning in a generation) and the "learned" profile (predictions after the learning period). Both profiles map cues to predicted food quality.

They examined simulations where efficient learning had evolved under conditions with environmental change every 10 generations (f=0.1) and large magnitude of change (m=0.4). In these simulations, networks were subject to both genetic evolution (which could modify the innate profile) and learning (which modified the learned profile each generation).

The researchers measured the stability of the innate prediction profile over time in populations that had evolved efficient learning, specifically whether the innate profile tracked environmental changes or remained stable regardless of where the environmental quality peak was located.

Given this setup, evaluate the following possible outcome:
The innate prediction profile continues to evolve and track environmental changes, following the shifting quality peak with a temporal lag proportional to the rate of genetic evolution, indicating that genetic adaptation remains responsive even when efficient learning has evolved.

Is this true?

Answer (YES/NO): NO